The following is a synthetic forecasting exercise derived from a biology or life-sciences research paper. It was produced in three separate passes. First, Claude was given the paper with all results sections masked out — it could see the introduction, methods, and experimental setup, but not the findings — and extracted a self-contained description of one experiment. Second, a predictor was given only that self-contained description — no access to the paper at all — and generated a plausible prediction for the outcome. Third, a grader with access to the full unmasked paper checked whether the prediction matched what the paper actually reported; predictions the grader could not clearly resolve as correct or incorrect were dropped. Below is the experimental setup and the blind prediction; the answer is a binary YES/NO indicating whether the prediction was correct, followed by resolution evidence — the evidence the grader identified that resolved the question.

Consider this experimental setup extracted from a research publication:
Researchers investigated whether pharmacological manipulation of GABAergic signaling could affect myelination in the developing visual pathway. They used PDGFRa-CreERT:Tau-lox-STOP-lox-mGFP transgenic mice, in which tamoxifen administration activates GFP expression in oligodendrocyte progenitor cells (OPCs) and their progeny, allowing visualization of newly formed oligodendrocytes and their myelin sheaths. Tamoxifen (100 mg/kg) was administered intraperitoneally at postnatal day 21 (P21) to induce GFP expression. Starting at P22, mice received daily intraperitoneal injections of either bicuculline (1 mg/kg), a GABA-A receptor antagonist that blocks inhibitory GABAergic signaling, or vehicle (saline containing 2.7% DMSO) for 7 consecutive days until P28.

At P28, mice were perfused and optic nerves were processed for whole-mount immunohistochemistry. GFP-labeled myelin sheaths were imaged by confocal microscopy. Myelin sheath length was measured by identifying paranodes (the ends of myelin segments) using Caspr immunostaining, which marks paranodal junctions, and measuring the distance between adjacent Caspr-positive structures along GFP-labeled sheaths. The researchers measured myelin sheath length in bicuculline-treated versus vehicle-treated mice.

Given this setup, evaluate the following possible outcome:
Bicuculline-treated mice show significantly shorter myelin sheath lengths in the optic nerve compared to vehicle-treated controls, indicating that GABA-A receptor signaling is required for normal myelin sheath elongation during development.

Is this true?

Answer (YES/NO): YES